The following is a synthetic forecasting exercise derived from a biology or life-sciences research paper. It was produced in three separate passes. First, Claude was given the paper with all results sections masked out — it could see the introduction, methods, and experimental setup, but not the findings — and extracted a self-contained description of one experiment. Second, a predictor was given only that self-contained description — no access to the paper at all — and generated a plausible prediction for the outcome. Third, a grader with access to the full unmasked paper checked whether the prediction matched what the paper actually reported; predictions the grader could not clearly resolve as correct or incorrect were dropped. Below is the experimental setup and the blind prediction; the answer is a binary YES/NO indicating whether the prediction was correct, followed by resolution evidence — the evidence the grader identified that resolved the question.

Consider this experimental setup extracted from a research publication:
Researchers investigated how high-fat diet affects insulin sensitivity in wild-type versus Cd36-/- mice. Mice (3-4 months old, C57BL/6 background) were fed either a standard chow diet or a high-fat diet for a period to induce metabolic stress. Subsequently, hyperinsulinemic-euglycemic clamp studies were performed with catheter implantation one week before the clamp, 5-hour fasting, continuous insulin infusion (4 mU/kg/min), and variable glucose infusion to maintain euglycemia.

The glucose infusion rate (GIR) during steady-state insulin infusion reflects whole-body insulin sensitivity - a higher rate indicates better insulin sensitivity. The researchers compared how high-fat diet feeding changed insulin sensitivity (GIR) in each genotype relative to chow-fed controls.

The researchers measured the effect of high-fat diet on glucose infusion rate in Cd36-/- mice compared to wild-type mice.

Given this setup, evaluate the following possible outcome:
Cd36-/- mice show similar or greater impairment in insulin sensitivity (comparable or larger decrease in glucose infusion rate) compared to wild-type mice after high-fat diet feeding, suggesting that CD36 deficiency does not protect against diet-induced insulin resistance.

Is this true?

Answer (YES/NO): NO